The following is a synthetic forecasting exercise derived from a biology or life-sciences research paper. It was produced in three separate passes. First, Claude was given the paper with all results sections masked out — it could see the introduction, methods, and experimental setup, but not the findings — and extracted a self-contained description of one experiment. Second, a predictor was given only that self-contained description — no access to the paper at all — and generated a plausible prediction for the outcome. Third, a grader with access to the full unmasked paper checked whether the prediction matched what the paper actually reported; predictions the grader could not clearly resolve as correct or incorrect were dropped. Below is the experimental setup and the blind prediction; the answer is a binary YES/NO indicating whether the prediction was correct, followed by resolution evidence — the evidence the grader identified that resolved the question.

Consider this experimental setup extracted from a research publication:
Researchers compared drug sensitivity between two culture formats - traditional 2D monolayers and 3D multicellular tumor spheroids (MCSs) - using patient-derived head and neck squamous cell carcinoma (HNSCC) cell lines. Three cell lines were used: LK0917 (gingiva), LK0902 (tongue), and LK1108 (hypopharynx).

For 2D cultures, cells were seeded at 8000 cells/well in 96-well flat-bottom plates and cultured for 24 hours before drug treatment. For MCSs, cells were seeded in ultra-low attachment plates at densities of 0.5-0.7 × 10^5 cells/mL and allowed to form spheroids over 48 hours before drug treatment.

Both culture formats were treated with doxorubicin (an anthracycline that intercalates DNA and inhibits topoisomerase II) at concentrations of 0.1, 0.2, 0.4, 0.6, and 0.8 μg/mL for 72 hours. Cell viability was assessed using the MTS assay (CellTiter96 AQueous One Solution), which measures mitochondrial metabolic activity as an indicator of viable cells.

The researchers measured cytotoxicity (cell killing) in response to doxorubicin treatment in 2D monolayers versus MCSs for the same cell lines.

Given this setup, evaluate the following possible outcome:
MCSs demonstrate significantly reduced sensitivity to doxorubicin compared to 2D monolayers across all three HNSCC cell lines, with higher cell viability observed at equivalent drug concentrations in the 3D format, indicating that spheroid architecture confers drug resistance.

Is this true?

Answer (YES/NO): NO